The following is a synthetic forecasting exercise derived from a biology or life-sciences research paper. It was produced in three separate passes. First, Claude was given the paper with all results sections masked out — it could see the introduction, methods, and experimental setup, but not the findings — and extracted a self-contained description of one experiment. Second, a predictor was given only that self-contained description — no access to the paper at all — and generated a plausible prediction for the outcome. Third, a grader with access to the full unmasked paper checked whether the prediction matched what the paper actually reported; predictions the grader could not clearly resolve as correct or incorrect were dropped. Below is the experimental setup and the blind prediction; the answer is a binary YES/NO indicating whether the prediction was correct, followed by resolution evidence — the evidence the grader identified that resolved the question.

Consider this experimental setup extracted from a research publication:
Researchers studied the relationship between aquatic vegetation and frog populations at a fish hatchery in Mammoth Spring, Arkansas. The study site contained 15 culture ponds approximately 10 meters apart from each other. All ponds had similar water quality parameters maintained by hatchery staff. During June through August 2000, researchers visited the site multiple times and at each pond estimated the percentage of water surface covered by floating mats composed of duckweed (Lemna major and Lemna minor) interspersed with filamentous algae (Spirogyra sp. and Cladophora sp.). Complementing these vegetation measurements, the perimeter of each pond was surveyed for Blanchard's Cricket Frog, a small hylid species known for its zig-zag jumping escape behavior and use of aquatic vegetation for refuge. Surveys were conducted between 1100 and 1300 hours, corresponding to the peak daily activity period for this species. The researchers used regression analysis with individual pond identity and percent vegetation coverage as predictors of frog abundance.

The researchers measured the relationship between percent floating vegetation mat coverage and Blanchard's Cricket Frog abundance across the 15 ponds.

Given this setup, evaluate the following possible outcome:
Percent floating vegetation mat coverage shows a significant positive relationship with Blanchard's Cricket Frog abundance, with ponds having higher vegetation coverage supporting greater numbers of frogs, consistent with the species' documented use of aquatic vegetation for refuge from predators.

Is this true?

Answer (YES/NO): YES